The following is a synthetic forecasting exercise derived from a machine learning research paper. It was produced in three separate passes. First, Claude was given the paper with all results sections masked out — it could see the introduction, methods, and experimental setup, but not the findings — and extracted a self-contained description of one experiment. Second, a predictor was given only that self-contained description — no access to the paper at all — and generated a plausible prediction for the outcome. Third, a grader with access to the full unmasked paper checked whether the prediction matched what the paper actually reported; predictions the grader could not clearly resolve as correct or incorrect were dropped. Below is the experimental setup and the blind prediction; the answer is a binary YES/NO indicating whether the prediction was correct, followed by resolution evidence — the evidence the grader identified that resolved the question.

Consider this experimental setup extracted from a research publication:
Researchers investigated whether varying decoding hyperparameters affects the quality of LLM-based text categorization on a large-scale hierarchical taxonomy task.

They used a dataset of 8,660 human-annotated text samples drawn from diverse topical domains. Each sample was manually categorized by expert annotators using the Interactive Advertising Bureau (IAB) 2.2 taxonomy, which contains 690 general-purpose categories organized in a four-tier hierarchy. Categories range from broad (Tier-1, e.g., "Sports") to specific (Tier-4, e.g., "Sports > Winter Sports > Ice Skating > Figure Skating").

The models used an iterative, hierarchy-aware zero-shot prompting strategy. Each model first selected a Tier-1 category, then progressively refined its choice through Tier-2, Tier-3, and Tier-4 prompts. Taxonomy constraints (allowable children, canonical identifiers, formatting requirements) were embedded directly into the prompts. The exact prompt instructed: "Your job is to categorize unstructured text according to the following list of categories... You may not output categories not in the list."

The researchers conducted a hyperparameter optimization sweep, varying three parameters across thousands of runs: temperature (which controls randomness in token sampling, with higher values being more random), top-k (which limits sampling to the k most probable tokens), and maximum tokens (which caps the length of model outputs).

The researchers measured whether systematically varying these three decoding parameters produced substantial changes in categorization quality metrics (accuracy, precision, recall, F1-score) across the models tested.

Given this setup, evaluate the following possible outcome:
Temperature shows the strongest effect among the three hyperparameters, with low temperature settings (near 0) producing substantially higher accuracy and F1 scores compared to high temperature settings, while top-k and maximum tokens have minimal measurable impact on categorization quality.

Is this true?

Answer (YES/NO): NO